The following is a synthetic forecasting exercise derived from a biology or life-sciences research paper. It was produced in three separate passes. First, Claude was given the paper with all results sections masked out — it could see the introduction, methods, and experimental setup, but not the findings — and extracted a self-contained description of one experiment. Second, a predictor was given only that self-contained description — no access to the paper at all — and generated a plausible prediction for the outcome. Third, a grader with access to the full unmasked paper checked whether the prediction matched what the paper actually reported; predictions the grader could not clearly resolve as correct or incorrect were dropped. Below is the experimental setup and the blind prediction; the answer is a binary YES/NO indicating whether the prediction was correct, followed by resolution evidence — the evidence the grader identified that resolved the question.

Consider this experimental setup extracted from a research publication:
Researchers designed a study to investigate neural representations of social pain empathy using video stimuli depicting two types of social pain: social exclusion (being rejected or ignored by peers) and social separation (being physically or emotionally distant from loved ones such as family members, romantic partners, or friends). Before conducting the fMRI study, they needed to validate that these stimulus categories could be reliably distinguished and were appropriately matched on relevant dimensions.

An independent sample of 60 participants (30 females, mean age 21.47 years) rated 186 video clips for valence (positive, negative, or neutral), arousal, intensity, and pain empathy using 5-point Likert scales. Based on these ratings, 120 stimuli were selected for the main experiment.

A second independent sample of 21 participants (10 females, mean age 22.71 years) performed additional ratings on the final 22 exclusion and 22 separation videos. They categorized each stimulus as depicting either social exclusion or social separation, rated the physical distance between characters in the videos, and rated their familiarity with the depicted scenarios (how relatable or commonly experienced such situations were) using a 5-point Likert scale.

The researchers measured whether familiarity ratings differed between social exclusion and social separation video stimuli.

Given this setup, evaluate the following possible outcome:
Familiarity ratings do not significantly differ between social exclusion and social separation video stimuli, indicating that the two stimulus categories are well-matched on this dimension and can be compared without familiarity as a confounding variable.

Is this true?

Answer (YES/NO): YES